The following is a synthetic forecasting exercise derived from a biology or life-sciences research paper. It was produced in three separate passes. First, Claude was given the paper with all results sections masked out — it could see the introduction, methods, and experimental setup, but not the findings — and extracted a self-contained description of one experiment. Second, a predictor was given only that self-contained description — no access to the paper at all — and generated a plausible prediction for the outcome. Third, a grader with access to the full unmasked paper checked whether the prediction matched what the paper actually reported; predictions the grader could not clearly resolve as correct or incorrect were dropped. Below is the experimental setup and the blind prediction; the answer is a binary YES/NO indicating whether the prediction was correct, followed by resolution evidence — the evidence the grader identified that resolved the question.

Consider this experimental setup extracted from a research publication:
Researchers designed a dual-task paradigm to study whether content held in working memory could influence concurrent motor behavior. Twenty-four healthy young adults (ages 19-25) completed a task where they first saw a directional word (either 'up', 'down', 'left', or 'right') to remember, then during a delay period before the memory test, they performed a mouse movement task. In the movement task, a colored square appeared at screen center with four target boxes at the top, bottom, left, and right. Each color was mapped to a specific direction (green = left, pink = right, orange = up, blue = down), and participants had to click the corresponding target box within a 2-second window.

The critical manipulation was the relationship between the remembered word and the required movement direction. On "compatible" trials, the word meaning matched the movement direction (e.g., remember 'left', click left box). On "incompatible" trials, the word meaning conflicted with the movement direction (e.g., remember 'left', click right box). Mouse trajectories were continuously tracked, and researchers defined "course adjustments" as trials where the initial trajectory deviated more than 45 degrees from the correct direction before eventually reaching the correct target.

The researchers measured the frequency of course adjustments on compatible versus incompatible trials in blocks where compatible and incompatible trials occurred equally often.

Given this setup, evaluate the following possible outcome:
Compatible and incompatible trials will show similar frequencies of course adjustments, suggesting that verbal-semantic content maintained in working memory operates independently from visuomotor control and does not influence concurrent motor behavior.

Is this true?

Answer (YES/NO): NO